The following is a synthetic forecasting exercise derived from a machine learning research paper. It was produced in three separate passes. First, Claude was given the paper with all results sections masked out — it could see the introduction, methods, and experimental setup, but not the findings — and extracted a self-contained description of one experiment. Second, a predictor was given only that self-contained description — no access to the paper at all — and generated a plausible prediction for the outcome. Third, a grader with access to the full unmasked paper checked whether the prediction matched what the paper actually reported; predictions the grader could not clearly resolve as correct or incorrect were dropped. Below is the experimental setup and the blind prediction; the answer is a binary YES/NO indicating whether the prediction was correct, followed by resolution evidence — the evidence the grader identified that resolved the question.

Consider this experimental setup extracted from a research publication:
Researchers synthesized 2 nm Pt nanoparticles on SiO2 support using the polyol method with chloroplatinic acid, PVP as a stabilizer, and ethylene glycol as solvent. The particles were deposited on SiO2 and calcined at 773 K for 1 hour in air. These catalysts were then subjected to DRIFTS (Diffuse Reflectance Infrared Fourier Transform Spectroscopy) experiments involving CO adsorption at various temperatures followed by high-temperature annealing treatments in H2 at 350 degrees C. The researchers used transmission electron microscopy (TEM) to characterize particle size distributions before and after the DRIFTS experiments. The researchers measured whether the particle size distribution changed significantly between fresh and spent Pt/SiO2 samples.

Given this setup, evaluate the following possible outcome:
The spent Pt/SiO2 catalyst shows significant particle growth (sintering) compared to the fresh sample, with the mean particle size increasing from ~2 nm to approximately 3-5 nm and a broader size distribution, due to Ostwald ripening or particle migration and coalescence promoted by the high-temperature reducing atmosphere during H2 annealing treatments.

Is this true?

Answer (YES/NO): NO